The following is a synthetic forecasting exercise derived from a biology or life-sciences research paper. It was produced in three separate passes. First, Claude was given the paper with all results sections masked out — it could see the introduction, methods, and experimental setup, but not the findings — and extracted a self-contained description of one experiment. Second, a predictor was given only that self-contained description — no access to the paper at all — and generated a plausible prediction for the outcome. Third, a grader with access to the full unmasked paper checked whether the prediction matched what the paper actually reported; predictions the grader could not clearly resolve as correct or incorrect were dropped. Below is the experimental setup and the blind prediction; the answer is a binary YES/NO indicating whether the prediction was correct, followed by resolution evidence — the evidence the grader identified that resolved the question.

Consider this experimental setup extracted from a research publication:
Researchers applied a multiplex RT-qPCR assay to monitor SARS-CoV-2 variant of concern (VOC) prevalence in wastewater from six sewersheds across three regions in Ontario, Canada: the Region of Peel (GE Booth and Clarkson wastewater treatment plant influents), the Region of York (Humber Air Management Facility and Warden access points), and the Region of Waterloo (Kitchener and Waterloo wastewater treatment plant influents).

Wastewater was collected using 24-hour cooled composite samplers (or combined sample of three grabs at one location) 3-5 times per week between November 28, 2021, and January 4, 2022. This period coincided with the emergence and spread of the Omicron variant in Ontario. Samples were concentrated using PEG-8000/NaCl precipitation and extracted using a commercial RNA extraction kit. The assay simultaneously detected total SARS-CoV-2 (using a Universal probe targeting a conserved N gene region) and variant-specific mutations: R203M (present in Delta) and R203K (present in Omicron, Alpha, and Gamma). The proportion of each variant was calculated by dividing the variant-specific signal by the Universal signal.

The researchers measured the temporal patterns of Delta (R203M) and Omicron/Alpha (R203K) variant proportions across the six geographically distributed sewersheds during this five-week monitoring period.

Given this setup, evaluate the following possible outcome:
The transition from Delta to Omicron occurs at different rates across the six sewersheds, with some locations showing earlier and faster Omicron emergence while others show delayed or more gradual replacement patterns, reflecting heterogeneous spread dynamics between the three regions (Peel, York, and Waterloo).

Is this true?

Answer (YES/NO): NO